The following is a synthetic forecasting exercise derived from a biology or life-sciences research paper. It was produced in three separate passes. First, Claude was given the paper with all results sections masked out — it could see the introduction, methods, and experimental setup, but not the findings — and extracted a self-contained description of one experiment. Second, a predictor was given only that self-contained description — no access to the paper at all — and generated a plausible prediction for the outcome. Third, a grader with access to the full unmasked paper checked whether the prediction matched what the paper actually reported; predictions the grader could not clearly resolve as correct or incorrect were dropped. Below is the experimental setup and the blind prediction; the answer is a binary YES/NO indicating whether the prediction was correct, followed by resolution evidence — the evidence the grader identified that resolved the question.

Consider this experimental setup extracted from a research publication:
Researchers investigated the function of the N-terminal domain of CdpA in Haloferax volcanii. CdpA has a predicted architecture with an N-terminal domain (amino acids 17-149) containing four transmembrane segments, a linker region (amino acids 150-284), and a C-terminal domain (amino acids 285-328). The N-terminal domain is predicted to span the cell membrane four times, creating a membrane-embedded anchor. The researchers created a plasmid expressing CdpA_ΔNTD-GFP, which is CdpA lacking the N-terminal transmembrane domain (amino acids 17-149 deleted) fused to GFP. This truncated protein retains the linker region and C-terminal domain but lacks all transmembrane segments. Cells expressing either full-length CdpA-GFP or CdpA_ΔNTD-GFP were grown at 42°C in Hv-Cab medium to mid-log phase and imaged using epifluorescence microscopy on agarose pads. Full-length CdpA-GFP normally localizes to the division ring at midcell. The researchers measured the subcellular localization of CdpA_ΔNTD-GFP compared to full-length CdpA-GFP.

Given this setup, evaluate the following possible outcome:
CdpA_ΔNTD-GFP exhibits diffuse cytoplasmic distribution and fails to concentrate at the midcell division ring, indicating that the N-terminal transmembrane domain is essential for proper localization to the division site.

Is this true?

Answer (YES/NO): YES